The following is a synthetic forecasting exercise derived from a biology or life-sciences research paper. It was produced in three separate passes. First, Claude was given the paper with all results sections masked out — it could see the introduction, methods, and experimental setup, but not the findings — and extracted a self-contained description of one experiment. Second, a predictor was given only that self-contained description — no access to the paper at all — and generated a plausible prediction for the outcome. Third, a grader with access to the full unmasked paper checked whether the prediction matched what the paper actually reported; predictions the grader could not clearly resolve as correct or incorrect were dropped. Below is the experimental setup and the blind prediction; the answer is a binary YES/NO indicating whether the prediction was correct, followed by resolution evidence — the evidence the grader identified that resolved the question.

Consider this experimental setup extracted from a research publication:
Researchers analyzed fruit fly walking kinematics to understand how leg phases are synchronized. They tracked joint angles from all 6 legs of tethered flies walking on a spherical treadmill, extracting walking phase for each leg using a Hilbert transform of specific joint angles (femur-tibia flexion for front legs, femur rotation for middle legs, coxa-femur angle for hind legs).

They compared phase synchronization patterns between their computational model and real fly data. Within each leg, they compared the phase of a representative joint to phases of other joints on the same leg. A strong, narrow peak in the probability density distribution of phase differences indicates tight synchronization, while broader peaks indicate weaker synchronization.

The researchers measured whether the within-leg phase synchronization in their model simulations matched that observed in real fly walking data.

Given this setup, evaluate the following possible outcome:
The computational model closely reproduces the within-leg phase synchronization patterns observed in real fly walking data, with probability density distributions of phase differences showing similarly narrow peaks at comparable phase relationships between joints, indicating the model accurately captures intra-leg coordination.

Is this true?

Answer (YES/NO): NO